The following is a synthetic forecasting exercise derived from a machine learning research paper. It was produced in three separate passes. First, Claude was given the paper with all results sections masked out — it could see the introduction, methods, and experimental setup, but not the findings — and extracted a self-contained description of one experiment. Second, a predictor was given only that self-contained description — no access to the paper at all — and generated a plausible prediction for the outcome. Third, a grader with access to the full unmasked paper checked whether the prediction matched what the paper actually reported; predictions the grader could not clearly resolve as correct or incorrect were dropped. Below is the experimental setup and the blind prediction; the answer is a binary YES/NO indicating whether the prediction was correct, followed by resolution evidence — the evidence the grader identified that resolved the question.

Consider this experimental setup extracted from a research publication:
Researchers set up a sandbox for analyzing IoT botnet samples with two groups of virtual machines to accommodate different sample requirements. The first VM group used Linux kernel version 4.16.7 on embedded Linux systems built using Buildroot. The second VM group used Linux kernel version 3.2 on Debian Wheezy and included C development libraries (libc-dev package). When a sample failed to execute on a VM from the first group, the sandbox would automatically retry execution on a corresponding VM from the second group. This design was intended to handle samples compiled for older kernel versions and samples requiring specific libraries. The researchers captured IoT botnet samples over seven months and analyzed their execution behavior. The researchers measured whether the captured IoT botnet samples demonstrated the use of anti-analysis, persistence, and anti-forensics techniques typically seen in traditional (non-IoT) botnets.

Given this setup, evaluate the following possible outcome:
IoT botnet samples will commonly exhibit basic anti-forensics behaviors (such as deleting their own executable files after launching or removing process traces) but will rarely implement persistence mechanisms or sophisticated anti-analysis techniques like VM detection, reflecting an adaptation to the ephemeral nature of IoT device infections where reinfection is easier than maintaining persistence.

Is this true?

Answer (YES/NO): YES